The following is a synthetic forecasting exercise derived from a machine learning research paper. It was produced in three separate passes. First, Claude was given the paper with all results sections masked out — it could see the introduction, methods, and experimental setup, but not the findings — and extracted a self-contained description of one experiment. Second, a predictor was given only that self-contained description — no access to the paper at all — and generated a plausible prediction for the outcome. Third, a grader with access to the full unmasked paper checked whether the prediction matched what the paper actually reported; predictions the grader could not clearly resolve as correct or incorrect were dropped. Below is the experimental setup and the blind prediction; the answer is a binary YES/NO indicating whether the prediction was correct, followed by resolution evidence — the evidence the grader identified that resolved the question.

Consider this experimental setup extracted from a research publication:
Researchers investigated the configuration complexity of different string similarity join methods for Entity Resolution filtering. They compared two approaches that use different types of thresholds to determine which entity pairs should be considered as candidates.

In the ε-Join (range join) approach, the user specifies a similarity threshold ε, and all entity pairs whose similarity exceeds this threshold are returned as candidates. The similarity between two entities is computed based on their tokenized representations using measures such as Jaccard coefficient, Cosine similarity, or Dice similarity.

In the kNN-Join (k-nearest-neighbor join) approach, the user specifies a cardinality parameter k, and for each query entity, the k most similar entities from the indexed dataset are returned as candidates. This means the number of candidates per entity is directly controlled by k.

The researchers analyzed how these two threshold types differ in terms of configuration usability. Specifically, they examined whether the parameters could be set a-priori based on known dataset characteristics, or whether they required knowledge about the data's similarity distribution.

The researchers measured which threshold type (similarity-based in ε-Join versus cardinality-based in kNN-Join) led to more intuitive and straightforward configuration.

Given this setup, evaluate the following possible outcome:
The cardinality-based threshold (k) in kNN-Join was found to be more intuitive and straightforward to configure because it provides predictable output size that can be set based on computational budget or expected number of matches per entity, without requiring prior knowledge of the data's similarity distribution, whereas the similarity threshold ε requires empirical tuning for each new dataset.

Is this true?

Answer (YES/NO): YES